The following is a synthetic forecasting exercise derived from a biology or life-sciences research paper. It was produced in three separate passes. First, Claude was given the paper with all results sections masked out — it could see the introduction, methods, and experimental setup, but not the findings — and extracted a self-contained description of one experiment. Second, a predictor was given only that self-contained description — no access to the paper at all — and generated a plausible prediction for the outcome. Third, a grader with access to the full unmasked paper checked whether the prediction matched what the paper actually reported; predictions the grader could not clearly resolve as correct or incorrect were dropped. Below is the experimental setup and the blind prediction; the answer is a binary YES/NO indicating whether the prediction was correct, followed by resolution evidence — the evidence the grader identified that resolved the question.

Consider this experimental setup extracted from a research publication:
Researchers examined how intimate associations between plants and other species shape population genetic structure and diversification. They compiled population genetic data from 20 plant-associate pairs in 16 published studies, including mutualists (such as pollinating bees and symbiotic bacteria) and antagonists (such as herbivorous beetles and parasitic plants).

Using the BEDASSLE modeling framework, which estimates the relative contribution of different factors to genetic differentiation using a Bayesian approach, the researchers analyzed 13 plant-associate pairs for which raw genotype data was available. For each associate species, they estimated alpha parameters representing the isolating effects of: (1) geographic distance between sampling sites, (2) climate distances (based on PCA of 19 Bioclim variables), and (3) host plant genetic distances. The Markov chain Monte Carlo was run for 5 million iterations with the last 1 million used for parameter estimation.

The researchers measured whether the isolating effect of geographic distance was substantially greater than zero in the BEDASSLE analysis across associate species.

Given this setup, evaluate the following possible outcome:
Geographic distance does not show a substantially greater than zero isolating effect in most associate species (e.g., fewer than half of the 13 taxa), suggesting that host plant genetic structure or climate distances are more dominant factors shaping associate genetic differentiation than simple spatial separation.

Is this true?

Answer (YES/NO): YES